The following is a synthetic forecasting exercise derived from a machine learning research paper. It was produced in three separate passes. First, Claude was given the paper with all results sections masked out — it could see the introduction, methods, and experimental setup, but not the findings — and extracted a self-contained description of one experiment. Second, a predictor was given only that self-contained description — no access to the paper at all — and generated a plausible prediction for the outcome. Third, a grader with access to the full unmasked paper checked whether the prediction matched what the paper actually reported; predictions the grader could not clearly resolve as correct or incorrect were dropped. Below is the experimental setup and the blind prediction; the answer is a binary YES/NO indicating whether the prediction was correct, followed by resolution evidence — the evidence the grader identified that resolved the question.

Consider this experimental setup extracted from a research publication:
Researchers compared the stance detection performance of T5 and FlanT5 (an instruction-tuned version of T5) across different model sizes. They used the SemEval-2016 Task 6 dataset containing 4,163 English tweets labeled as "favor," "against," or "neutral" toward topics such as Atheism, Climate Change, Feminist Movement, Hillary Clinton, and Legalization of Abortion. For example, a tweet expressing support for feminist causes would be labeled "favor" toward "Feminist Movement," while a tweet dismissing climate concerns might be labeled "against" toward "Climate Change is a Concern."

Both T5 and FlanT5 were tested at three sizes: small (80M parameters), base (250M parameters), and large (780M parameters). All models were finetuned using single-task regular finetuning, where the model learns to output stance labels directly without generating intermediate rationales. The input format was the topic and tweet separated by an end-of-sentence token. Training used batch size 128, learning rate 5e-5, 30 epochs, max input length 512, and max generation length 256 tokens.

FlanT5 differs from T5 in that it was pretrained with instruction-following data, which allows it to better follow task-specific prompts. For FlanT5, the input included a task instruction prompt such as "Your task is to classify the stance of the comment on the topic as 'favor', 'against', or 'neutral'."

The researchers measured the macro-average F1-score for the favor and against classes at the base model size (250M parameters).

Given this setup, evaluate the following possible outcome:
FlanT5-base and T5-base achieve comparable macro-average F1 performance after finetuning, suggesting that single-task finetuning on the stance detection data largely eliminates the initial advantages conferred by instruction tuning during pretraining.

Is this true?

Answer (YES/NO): NO